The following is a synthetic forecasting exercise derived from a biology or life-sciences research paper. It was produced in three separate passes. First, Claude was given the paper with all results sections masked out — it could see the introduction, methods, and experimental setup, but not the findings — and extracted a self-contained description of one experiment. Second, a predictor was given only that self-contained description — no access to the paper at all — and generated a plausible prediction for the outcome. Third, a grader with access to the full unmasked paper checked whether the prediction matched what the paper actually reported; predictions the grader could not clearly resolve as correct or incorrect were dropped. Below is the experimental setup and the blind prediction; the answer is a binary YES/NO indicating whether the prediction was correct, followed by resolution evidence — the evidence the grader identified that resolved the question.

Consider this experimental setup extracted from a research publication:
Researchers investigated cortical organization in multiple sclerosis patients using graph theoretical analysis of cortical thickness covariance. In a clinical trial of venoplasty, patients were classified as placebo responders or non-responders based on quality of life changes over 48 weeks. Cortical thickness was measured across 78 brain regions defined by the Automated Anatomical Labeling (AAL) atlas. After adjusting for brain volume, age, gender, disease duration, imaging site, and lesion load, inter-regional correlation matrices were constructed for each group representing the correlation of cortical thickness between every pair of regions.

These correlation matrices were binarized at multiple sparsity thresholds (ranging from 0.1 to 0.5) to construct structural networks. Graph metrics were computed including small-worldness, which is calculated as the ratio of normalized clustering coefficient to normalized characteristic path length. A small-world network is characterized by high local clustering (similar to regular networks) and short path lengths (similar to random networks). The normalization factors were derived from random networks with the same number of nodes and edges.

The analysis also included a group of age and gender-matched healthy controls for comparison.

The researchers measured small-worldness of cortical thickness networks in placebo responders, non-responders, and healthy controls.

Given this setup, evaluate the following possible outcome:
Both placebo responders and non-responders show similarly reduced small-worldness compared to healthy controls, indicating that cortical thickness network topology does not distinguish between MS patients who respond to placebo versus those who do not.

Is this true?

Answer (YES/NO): NO